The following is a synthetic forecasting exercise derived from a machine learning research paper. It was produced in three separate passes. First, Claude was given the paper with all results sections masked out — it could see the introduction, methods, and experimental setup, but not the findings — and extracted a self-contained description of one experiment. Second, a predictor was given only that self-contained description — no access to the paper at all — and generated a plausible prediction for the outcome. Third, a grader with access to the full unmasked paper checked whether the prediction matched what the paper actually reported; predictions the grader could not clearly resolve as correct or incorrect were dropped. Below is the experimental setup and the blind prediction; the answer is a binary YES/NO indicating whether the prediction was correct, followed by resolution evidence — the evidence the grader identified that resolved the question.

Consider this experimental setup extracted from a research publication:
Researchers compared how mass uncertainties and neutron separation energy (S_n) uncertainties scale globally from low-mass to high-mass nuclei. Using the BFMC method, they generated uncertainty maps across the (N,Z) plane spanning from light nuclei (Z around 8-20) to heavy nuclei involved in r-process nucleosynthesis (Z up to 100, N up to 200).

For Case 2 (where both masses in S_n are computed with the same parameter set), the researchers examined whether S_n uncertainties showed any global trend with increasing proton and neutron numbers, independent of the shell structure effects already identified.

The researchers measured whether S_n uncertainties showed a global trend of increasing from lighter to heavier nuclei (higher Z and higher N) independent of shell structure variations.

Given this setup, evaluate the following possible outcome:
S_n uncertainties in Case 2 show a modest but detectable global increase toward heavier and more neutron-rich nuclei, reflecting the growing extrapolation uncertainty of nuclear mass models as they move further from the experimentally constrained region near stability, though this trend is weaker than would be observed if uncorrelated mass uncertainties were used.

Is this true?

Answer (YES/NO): YES